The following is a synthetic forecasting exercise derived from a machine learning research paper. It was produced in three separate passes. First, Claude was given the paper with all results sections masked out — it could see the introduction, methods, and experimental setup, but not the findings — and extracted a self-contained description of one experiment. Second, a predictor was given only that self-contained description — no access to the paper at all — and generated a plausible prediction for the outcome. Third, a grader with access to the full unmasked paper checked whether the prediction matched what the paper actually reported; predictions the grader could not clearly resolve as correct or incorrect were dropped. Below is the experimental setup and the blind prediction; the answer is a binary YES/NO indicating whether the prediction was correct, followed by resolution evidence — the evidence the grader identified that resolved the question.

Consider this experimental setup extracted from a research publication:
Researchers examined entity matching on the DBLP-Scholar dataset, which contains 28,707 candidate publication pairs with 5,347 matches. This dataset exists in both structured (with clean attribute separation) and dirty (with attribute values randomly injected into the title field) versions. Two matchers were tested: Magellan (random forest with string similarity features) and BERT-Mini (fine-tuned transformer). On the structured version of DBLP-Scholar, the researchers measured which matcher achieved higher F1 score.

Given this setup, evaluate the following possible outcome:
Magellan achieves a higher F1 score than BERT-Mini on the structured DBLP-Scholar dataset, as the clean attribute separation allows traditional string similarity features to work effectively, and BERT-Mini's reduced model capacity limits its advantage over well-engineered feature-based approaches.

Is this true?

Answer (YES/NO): YES